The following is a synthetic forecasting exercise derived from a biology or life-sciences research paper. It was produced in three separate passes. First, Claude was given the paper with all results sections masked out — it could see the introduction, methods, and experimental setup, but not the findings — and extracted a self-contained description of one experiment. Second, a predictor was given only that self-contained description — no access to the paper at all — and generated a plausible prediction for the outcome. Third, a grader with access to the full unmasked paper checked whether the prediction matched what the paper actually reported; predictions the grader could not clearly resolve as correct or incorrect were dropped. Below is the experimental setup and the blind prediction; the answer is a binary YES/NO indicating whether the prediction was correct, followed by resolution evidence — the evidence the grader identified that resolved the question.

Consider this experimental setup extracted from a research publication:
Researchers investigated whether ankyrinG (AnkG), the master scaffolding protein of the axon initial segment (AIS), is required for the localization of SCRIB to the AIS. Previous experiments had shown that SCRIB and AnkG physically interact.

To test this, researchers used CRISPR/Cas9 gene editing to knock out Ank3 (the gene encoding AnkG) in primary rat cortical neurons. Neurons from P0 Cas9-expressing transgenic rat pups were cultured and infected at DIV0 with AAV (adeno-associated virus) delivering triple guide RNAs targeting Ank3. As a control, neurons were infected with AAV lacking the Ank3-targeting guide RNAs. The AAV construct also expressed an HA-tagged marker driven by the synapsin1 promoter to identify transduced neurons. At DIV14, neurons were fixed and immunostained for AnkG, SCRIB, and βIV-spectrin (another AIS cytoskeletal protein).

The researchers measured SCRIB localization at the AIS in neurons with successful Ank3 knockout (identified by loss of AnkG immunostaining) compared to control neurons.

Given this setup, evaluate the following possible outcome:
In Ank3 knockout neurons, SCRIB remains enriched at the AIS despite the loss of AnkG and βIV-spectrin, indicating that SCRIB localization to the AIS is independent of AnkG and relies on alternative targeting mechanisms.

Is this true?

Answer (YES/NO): NO